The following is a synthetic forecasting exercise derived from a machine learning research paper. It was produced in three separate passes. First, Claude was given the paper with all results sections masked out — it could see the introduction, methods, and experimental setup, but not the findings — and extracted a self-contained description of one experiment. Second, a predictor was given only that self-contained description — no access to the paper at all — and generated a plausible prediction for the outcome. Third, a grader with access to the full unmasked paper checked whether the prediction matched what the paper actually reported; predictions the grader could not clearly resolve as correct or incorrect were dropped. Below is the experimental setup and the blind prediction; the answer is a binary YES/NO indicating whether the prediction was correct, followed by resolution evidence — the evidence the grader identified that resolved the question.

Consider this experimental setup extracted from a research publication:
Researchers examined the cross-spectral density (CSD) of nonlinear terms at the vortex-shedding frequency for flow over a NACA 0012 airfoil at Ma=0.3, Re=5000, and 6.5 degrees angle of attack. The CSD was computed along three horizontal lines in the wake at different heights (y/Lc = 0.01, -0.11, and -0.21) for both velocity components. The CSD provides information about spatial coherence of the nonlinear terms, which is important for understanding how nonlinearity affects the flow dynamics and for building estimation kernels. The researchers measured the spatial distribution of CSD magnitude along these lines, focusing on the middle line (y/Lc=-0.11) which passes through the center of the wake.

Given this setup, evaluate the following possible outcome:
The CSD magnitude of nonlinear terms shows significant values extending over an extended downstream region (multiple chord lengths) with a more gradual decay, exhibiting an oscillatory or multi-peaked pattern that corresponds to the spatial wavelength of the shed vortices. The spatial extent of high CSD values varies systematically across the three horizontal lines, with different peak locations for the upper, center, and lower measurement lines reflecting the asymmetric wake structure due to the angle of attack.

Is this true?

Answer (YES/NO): NO